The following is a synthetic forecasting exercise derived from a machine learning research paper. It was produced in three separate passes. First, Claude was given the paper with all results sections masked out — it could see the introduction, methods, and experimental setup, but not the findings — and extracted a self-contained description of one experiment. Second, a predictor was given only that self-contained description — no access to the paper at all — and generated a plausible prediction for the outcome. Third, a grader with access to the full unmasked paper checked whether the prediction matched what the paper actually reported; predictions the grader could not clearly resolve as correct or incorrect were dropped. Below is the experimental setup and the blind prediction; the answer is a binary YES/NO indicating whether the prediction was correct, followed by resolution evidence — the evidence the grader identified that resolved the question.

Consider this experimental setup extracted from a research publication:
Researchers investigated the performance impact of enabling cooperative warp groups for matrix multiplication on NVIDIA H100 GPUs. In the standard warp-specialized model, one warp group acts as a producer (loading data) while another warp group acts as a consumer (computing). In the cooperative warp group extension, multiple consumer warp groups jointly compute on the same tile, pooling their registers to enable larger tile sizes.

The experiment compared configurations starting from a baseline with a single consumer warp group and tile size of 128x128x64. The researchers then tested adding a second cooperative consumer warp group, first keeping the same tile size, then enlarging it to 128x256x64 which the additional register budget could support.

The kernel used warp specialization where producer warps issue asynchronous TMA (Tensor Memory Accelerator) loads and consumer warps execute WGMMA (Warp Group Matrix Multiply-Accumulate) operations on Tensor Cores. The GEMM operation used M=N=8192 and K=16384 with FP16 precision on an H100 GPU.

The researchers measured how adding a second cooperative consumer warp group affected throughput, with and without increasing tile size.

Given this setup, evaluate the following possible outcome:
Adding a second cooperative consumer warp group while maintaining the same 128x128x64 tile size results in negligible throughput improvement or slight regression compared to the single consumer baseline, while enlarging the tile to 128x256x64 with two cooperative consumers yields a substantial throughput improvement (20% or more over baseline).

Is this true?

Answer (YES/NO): YES